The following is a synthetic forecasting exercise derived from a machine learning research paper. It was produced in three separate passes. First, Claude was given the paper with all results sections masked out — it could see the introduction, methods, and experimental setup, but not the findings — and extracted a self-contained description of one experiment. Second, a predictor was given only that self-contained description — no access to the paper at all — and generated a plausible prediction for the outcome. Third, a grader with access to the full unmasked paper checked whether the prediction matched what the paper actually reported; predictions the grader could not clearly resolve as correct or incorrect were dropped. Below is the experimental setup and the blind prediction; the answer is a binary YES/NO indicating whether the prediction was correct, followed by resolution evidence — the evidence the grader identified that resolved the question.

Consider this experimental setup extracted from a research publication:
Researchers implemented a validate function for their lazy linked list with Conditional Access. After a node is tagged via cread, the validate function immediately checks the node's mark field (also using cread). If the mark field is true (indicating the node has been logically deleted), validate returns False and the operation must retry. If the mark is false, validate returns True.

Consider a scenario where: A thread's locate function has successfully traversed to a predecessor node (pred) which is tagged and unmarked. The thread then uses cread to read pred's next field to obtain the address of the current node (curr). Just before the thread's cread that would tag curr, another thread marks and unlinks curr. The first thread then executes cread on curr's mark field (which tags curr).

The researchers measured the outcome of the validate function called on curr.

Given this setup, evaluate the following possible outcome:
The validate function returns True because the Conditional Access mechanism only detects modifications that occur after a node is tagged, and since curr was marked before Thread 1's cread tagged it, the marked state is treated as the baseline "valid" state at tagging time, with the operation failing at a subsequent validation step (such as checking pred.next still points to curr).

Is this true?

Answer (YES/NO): NO